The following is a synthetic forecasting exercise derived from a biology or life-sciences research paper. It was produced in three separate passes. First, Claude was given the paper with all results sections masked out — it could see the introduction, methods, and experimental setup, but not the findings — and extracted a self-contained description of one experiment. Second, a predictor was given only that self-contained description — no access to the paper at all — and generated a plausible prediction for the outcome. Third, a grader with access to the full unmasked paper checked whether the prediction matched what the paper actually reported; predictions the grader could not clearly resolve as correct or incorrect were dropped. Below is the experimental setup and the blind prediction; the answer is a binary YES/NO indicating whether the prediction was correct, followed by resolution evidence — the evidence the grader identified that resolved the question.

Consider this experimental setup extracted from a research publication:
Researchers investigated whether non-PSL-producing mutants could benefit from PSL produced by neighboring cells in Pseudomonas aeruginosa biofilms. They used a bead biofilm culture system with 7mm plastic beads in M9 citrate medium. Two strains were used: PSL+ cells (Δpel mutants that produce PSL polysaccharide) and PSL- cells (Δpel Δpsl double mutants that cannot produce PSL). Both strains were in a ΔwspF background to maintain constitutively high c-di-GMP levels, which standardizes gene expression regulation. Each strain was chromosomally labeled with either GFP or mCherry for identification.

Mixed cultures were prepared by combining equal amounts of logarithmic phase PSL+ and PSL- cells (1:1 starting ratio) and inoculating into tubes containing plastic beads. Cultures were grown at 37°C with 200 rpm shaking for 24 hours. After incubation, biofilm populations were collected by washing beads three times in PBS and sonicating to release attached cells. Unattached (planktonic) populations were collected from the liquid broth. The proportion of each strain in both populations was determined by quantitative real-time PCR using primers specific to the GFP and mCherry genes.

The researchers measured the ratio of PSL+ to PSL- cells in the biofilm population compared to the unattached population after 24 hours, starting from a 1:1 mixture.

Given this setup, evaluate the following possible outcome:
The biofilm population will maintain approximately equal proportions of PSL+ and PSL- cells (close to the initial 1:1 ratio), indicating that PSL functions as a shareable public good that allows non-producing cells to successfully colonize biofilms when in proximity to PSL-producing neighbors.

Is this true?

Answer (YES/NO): NO